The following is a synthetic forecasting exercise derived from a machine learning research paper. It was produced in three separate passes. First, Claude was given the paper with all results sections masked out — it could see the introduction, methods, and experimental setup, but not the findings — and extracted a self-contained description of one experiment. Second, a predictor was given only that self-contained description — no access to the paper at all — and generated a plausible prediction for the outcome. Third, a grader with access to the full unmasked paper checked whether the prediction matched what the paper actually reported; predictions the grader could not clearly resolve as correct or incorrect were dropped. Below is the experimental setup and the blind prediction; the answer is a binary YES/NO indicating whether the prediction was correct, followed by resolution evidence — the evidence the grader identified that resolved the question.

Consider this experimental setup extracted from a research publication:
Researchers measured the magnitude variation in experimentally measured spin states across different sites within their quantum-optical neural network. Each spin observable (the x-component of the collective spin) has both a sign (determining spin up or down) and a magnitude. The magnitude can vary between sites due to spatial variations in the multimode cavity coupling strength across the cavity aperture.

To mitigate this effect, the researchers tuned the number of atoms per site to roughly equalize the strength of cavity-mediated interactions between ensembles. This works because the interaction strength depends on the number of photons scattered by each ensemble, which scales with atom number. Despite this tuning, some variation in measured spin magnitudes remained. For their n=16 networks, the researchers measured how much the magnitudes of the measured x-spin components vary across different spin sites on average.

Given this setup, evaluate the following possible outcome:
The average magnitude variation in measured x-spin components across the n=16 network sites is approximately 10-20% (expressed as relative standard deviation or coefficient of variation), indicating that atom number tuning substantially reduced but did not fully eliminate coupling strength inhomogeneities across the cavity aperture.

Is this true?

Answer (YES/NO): NO